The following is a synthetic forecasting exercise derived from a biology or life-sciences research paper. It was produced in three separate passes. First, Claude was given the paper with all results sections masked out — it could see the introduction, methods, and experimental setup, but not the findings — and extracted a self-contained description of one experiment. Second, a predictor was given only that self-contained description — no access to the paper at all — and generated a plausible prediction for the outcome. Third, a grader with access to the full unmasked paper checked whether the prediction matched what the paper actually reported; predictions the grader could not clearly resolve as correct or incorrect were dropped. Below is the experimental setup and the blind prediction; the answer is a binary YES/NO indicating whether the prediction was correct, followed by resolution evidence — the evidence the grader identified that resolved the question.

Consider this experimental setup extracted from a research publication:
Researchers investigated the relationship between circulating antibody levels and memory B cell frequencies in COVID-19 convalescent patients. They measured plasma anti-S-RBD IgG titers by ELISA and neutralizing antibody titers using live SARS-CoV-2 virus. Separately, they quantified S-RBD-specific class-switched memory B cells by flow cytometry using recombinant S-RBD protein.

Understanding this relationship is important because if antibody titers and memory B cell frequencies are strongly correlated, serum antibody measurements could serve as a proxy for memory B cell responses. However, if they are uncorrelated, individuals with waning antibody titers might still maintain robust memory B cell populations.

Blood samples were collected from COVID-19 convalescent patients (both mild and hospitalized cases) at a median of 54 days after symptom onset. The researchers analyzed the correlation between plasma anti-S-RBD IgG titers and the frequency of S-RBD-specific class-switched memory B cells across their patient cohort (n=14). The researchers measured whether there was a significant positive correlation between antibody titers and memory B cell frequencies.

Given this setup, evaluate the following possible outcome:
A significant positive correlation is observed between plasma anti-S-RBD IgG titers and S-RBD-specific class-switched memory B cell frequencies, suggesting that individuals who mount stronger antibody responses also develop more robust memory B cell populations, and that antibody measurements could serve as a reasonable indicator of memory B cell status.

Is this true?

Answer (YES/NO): NO